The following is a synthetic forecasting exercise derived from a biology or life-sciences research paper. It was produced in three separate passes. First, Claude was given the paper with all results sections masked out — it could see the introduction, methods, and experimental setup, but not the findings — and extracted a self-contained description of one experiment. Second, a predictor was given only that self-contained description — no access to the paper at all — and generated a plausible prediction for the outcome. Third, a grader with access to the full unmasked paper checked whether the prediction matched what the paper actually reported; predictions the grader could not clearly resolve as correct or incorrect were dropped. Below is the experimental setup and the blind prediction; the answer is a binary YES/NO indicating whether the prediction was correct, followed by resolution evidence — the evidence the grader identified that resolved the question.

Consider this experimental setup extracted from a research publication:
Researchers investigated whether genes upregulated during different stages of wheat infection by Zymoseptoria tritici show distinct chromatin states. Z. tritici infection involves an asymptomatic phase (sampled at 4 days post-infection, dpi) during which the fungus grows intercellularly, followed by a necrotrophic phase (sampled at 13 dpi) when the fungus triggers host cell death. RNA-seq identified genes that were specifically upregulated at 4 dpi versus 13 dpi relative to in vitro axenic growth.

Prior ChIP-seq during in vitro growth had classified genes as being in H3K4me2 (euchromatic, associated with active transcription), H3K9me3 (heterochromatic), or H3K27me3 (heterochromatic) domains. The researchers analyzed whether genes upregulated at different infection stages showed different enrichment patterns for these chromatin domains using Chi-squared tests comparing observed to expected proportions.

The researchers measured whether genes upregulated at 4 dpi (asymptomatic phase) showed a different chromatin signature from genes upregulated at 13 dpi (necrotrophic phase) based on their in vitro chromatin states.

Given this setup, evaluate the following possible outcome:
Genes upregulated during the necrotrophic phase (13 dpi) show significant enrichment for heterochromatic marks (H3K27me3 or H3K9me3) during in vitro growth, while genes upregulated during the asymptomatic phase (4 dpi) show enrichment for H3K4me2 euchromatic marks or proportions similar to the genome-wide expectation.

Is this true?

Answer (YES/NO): YES